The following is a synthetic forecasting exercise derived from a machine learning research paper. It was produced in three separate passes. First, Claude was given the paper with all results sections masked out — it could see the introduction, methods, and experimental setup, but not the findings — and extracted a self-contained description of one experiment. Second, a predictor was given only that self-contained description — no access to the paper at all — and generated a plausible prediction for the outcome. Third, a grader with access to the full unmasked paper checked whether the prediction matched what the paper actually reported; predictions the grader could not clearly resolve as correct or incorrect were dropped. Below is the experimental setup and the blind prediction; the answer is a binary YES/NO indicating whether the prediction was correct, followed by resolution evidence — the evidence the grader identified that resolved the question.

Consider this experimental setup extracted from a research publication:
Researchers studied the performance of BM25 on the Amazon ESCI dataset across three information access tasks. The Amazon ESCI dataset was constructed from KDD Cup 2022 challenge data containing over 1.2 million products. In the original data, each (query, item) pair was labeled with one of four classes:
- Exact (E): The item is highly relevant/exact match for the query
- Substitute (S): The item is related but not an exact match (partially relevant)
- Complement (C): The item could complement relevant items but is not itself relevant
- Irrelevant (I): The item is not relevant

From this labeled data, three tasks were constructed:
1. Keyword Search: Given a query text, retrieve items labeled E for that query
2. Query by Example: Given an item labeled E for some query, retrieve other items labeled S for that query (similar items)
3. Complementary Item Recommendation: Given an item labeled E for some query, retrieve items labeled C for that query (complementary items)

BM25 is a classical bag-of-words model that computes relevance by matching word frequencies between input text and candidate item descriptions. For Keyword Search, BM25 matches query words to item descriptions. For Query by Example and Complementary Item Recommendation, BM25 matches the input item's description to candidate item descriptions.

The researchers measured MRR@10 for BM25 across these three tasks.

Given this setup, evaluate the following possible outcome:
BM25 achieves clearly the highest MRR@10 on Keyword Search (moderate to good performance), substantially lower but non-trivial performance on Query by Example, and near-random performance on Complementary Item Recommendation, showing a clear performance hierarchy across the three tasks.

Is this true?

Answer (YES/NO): NO